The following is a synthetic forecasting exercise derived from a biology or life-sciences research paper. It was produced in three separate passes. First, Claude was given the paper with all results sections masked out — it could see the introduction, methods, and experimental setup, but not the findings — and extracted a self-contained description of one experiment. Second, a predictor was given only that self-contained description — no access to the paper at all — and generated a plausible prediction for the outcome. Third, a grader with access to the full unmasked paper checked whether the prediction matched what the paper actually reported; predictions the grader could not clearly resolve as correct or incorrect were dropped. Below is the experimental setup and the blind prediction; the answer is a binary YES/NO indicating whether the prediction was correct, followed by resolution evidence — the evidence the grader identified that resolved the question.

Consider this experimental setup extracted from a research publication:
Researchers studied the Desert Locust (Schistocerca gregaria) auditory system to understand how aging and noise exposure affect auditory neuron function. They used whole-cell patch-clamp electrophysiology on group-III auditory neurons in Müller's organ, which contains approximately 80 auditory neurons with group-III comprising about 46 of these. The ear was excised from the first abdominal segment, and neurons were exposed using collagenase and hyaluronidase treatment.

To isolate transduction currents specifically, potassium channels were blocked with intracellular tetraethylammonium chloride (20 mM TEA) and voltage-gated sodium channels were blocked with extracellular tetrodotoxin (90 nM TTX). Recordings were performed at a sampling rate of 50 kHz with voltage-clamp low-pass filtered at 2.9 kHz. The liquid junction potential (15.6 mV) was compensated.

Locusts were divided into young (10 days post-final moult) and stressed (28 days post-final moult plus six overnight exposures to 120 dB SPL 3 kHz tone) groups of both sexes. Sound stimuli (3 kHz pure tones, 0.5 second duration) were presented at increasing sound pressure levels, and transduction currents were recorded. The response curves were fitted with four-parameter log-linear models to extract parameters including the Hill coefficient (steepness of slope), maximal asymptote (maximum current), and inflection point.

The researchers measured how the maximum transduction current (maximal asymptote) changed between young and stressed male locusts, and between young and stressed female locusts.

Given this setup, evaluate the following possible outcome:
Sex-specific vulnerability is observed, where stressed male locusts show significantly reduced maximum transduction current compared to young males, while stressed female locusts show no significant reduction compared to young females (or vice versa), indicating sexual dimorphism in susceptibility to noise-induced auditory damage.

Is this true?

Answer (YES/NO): NO